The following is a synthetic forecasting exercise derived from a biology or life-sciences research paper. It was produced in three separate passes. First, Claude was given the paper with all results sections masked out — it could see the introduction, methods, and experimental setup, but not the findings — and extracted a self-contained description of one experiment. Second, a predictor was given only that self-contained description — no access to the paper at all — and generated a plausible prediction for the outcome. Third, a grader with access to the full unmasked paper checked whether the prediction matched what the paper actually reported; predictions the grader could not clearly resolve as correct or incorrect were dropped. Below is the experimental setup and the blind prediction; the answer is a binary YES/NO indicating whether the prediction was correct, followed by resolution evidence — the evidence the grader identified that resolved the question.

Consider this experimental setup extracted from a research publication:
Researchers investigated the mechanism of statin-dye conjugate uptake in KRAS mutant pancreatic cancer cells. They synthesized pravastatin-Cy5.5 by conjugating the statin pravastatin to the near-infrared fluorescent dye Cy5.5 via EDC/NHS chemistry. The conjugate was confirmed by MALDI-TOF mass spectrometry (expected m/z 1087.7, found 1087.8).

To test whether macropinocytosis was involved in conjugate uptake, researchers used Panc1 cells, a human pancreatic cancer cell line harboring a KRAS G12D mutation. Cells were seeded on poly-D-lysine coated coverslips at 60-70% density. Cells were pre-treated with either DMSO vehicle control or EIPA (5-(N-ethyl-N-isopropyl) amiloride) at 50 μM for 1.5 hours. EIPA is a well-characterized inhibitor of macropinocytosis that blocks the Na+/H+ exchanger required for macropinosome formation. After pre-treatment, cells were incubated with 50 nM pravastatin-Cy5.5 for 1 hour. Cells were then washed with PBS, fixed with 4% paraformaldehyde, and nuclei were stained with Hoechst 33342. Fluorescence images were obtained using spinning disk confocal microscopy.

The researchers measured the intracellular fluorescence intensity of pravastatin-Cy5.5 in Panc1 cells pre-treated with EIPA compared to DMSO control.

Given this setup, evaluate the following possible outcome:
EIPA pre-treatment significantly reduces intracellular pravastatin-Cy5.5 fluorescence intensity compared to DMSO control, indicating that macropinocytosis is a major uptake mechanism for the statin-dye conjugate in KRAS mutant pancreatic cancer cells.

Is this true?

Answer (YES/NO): YES